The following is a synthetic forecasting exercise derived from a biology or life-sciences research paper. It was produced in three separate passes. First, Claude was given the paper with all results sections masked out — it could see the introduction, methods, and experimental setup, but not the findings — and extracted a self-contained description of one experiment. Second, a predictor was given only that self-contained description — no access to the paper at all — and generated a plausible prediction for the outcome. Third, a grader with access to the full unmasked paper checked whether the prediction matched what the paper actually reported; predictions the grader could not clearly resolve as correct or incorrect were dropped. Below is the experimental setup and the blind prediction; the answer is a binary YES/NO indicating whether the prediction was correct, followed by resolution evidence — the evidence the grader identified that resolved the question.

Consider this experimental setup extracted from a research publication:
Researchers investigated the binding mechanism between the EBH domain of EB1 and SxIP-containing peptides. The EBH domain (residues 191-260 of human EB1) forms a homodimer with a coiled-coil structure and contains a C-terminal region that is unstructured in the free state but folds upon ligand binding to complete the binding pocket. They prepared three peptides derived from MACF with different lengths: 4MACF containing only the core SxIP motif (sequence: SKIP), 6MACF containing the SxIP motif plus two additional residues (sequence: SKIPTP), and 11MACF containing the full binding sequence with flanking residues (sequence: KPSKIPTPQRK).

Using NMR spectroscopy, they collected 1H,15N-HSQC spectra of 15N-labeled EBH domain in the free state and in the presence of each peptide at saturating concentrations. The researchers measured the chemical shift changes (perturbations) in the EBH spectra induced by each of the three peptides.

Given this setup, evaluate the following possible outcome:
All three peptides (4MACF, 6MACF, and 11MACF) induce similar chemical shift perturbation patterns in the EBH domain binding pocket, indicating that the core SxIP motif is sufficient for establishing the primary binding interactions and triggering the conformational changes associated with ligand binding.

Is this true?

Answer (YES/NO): NO